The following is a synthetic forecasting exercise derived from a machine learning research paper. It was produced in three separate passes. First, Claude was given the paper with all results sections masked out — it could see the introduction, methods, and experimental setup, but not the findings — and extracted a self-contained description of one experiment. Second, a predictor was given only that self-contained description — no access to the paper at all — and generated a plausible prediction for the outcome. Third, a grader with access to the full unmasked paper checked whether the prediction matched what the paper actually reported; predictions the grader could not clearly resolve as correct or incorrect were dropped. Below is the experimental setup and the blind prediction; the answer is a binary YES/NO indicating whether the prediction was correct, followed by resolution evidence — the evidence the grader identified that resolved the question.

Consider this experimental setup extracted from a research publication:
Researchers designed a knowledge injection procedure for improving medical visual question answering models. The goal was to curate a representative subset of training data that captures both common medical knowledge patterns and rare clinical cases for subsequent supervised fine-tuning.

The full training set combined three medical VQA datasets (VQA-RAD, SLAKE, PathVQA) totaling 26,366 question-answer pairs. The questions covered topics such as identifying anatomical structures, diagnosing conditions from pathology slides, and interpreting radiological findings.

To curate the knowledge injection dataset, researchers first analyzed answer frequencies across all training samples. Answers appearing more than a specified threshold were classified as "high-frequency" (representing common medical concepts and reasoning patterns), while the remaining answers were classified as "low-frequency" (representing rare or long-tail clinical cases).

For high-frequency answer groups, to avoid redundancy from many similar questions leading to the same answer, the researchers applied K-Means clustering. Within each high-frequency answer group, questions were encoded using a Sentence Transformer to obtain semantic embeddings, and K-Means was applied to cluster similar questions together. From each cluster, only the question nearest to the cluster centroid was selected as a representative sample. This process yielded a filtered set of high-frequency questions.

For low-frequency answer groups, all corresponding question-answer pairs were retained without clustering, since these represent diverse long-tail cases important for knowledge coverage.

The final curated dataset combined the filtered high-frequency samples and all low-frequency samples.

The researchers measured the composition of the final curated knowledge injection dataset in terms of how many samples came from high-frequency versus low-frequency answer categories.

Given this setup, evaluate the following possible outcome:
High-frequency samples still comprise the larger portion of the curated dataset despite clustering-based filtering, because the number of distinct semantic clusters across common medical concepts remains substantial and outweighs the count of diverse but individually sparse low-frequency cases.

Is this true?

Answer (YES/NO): NO